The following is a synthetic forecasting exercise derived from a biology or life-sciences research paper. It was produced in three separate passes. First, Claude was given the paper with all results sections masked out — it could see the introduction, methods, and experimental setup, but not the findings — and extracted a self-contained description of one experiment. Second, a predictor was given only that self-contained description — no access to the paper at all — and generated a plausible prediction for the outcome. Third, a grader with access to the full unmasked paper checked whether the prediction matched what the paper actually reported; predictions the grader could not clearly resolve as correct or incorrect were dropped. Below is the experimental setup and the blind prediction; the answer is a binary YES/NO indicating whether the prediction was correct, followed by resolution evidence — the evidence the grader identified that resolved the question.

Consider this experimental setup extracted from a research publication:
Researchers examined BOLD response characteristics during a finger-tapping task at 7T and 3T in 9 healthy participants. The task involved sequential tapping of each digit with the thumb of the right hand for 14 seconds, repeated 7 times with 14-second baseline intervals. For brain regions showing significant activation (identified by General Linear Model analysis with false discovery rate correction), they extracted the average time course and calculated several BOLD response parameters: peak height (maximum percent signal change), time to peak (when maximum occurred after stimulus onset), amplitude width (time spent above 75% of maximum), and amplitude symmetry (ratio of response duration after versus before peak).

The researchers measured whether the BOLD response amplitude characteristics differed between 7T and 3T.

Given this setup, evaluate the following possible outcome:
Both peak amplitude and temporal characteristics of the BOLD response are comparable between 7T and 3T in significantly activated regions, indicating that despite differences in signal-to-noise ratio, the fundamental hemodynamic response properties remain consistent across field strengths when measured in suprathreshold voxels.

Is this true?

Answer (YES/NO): NO